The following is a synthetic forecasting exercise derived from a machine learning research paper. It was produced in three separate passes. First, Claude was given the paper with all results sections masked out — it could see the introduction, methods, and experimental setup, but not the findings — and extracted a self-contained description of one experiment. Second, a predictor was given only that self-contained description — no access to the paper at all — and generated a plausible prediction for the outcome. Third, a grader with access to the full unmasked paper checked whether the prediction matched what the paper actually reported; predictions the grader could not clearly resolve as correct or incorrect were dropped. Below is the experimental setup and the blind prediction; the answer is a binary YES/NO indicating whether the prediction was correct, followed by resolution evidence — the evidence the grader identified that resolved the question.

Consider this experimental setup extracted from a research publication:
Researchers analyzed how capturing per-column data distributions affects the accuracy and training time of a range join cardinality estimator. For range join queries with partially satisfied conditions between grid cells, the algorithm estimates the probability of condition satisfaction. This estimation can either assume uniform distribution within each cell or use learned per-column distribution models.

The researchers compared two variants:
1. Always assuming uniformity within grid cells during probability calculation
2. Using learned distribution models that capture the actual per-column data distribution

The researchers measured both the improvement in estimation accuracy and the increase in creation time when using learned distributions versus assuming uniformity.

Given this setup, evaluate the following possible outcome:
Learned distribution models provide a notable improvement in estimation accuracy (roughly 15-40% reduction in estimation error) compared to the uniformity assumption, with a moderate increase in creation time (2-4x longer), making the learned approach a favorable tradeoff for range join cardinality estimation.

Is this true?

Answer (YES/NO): NO